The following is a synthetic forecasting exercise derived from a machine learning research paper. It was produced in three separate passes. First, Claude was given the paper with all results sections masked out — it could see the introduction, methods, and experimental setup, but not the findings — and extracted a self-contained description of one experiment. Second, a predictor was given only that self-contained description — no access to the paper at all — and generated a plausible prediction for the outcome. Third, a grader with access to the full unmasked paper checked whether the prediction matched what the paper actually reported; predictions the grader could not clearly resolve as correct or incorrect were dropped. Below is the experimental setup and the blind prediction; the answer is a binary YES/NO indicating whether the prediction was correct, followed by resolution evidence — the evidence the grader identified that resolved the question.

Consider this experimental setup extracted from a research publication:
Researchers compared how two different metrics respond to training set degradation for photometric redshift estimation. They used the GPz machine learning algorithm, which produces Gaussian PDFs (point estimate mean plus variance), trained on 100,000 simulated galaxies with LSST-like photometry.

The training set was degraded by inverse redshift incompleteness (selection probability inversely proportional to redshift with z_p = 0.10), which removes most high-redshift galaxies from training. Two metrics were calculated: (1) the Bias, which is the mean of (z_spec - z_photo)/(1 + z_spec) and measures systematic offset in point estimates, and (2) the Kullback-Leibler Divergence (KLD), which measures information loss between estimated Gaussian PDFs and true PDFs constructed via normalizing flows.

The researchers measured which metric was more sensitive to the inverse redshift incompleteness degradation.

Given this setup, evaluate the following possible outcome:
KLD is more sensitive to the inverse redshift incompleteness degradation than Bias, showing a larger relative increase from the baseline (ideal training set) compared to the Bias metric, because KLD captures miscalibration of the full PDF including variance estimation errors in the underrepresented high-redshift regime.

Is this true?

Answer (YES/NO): NO